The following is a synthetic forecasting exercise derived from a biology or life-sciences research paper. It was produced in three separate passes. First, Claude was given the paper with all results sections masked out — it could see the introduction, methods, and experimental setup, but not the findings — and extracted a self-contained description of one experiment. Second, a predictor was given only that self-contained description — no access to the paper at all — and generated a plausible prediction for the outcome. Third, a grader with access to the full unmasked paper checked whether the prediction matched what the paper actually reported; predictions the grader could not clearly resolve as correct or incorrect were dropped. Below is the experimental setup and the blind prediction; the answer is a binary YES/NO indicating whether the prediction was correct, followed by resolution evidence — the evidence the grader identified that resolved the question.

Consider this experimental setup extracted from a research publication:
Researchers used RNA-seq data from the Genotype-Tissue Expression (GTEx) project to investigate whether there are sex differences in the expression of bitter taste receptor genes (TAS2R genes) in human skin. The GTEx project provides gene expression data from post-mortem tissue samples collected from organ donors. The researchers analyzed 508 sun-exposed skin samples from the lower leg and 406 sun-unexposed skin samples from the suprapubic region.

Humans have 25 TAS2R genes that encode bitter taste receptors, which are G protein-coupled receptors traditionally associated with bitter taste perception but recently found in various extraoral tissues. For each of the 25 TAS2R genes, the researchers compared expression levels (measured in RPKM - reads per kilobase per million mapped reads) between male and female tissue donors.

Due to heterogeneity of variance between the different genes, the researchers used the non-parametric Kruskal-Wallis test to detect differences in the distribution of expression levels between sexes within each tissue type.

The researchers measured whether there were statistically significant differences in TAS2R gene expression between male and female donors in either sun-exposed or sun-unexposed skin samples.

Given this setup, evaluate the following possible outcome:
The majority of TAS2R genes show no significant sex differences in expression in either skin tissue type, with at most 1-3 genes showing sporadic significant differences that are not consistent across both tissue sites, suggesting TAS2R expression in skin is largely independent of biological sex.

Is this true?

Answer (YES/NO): NO